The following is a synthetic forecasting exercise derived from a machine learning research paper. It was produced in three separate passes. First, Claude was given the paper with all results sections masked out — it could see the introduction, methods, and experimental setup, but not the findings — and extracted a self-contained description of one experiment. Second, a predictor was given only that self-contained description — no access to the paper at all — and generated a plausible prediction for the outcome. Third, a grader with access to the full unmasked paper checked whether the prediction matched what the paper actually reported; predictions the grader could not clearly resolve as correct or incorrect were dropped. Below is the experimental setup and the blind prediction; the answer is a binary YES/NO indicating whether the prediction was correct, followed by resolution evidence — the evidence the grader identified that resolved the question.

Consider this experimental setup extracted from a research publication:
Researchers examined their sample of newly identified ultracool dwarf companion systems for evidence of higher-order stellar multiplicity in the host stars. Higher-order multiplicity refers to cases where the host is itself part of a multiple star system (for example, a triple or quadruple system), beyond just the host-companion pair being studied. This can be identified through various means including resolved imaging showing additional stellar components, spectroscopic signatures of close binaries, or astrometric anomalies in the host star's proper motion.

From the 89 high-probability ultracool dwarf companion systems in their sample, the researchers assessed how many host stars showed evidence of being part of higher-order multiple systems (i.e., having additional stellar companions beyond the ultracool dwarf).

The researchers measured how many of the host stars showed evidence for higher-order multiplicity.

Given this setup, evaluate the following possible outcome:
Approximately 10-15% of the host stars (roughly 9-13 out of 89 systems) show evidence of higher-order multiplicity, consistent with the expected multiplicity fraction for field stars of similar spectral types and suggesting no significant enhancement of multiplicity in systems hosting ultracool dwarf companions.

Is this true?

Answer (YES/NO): NO